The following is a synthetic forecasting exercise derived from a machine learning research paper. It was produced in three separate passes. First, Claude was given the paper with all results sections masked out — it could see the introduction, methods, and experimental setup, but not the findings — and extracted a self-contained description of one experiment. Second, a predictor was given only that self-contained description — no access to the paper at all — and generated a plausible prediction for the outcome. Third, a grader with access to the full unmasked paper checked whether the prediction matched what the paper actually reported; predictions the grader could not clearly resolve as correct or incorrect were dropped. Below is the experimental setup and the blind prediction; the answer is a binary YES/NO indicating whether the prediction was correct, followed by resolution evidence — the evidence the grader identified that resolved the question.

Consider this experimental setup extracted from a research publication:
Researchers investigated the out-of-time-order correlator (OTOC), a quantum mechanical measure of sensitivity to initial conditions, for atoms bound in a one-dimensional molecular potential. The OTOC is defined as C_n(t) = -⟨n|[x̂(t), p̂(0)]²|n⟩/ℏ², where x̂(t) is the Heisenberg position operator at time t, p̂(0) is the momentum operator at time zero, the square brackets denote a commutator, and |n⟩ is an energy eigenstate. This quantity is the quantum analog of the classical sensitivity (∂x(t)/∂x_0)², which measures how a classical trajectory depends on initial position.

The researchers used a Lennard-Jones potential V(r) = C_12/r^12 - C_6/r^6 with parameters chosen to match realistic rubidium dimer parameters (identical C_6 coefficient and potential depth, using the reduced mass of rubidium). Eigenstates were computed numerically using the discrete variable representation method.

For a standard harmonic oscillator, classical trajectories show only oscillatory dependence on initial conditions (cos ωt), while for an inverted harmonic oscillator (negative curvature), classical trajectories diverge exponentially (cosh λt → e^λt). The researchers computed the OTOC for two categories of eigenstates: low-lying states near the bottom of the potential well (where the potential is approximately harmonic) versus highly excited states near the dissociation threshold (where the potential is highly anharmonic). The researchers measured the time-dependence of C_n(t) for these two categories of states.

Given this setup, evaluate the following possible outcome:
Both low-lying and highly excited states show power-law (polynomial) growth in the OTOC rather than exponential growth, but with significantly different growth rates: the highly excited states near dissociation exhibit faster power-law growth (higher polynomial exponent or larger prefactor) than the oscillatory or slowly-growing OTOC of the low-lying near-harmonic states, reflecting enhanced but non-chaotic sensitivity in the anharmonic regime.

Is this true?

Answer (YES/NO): NO